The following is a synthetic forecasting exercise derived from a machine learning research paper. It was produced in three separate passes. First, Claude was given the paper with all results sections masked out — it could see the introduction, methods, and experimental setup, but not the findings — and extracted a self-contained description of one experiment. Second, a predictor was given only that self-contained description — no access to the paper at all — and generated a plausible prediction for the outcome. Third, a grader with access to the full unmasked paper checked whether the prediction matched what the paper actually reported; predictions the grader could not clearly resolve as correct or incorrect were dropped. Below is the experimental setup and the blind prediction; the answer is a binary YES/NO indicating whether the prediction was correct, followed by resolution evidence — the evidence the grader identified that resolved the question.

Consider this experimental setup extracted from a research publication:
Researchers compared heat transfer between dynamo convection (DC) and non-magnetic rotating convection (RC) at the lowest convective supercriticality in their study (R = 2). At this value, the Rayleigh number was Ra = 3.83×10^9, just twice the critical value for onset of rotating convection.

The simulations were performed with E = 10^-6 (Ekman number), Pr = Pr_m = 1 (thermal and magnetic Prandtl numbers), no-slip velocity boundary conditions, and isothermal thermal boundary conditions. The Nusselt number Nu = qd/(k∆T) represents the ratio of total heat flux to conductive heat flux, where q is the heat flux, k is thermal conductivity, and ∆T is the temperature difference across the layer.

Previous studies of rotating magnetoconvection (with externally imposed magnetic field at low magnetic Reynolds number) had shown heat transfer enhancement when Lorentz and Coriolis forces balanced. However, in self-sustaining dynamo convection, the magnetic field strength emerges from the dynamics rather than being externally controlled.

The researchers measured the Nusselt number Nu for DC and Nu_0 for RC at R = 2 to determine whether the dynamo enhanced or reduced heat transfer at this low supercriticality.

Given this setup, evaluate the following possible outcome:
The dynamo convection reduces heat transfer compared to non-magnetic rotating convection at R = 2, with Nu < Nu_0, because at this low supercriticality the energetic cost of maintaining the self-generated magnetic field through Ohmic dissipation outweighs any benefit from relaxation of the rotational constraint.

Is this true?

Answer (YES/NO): YES